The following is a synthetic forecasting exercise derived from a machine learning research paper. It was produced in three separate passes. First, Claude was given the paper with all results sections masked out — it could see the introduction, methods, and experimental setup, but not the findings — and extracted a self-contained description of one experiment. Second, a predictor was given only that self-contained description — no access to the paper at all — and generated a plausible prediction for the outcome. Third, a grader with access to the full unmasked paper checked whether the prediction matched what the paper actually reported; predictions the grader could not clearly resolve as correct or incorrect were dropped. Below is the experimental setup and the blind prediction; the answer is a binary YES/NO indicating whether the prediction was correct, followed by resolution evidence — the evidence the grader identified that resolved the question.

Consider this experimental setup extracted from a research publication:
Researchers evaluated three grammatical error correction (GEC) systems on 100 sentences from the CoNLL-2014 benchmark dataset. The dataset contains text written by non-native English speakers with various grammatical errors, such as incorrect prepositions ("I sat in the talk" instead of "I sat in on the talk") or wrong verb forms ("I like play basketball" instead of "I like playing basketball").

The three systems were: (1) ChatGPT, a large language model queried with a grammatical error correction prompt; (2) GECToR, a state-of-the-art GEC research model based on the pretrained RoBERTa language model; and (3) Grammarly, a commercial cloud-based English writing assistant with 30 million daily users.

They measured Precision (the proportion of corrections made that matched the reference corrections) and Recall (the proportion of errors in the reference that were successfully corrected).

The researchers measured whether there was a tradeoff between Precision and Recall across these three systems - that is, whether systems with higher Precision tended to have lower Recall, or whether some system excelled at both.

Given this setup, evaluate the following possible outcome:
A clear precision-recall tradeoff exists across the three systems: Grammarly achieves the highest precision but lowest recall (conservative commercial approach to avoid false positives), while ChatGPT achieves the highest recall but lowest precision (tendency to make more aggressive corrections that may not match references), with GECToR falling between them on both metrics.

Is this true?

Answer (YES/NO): NO